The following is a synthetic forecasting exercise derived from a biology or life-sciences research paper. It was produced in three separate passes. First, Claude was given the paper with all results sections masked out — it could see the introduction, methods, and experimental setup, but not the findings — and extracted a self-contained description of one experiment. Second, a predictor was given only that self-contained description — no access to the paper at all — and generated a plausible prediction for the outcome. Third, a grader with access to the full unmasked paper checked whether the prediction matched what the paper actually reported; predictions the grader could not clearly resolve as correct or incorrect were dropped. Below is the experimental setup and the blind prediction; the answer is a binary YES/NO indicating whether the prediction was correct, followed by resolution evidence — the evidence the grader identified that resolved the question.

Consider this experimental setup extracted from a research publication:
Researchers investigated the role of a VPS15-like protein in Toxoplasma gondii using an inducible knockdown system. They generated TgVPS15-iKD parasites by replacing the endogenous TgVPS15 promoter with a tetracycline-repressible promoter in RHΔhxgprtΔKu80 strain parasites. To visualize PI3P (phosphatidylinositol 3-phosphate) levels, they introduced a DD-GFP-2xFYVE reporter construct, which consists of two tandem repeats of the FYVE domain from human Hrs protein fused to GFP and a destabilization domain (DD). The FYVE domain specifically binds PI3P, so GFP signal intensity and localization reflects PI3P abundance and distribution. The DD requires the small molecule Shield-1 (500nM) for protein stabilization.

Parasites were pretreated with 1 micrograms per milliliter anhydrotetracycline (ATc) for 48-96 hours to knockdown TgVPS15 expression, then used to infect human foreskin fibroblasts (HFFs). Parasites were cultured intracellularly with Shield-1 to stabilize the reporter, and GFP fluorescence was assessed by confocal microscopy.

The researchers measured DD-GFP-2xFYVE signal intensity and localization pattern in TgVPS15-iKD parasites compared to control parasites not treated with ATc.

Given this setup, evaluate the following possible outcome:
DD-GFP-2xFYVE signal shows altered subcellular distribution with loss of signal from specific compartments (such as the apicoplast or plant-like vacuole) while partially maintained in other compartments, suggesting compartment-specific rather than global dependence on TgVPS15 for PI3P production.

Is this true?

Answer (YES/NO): YES